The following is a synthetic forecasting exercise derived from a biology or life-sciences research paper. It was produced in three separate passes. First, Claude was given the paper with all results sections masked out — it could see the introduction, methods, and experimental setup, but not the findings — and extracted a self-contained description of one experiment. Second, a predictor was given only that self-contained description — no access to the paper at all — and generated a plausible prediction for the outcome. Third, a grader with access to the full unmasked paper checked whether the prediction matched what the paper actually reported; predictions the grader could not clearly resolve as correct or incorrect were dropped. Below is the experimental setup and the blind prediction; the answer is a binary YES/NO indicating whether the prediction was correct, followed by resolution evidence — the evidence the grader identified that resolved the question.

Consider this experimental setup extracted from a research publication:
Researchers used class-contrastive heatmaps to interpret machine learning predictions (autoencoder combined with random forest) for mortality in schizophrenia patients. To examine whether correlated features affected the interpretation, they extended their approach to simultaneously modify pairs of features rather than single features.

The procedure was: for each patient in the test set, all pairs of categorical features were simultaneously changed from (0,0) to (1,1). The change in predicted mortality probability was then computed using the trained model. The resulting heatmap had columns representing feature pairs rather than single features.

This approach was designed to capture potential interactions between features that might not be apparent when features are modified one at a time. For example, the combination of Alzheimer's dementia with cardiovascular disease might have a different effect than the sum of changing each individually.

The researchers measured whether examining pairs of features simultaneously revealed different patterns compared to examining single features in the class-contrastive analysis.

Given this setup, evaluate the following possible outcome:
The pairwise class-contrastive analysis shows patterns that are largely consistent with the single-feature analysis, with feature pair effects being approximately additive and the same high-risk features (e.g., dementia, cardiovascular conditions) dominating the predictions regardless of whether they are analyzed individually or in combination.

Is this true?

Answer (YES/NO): NO